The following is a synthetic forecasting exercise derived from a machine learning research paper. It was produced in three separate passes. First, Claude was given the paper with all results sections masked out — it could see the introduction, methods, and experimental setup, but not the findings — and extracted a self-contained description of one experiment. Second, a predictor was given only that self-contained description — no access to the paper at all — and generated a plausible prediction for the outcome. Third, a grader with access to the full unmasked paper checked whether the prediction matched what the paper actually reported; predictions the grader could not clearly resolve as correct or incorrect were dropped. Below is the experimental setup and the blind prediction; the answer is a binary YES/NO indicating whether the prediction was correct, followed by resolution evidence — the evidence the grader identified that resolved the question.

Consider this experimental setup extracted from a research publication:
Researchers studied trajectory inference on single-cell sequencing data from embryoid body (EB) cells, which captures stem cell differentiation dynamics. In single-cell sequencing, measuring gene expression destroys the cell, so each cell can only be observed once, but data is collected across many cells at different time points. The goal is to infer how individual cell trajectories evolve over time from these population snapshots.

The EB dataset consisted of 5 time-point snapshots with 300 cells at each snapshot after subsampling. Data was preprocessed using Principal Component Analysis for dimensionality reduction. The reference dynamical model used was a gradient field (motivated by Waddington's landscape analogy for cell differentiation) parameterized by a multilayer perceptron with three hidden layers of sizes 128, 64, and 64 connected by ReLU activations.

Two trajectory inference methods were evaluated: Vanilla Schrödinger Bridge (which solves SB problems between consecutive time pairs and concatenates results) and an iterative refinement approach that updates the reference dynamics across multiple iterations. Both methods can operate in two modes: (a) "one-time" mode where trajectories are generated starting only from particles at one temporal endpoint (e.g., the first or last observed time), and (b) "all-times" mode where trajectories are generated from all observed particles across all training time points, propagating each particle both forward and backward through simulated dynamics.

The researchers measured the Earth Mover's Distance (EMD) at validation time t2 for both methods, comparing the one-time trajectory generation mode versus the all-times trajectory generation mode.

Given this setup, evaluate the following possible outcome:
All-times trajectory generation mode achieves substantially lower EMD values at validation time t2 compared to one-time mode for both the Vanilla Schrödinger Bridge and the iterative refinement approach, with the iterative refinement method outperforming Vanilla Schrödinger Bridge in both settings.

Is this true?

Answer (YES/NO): YES